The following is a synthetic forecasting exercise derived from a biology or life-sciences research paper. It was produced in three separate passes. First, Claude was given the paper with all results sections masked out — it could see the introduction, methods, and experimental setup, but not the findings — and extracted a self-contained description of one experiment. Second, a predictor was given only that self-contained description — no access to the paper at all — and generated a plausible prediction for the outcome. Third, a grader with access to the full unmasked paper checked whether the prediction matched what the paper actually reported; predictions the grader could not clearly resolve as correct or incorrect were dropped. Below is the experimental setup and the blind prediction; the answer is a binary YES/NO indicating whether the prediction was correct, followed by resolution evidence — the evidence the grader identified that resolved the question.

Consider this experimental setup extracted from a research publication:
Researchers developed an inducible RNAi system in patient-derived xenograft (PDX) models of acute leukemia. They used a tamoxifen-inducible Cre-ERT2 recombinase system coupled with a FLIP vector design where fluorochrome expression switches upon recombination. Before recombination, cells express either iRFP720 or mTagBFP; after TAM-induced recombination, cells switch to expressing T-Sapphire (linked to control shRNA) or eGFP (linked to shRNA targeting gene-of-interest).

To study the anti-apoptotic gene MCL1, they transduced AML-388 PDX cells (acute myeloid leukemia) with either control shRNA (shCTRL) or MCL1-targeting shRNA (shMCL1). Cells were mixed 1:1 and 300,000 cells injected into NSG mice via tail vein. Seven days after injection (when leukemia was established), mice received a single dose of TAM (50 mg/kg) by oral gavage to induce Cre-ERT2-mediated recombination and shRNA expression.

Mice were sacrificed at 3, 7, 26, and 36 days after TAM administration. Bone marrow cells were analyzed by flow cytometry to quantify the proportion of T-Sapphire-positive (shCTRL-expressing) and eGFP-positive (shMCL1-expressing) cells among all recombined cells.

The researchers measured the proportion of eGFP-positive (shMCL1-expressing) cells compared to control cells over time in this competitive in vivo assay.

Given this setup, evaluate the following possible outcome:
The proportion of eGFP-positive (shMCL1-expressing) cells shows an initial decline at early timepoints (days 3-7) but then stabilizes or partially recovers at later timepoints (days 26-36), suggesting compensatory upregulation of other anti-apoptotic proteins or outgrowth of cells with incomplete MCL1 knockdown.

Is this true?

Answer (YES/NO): NO